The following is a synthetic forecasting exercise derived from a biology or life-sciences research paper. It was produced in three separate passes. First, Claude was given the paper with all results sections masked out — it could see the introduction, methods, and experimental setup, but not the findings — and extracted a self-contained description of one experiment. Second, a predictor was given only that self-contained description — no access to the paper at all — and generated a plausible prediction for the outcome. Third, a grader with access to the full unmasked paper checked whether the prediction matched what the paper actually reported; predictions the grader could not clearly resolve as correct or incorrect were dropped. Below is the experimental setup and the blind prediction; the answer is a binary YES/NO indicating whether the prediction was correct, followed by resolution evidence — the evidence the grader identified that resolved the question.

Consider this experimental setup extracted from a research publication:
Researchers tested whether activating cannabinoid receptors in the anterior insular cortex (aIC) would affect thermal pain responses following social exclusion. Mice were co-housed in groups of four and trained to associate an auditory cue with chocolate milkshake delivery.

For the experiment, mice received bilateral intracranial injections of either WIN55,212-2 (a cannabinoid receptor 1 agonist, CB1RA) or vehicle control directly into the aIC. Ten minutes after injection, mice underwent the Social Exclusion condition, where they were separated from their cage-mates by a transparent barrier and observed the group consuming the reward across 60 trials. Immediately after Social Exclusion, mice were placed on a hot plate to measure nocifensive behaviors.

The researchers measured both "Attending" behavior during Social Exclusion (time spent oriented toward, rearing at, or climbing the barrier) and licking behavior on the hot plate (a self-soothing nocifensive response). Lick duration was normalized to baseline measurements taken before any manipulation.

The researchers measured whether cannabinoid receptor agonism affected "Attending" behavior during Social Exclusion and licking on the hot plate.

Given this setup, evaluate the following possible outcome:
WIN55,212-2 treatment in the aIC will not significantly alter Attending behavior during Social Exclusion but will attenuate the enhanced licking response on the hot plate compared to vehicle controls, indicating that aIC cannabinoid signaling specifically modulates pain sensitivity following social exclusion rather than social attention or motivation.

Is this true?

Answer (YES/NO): NO